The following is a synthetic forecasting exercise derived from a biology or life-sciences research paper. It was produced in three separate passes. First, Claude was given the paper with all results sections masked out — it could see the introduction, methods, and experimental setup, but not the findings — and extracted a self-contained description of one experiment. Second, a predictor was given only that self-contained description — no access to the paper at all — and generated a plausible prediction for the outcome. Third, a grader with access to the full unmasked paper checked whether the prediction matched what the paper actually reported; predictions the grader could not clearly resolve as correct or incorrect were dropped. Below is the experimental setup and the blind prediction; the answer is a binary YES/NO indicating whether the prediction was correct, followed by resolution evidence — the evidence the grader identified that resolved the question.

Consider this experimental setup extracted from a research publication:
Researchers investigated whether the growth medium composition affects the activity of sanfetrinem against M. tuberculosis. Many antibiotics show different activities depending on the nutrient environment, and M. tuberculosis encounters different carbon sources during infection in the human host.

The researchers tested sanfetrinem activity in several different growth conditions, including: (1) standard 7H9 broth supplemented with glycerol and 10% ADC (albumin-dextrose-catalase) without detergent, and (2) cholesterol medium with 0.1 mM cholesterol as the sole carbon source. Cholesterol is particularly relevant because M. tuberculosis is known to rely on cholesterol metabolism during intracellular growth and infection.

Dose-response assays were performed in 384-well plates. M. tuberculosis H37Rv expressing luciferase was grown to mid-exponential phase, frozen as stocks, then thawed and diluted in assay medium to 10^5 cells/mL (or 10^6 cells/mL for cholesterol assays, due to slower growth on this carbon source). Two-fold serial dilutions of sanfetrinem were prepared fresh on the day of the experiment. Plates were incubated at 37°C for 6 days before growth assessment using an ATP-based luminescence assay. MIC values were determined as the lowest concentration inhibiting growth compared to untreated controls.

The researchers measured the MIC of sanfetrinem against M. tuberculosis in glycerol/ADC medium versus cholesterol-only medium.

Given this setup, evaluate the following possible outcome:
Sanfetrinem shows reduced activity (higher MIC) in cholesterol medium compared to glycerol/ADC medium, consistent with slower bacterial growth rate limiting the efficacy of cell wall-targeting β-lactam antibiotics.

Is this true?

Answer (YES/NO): NO